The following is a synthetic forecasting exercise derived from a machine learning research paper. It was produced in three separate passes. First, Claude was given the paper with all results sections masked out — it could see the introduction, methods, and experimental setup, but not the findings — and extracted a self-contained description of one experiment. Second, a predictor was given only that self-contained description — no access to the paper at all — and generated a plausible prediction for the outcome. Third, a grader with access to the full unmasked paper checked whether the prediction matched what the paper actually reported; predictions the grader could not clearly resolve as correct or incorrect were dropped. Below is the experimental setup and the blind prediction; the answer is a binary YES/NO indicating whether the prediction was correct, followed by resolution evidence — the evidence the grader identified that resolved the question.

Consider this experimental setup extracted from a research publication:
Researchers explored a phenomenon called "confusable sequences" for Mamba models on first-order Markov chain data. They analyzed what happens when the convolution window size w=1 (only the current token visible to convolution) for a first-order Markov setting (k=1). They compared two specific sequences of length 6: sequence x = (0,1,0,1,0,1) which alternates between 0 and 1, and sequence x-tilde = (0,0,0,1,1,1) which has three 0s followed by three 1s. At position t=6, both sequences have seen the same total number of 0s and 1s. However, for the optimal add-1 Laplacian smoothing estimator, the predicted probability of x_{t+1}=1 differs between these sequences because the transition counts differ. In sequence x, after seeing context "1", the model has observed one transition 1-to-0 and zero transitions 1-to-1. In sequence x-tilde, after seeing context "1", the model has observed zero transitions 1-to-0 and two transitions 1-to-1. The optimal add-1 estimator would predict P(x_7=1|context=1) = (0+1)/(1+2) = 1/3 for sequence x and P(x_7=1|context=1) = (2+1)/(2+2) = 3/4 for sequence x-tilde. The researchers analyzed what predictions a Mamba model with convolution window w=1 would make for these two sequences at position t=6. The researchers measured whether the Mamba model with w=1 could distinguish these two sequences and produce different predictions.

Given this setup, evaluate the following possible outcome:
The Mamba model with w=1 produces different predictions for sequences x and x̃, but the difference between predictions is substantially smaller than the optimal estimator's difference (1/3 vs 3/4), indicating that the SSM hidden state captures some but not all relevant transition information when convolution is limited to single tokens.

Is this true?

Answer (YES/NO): NO